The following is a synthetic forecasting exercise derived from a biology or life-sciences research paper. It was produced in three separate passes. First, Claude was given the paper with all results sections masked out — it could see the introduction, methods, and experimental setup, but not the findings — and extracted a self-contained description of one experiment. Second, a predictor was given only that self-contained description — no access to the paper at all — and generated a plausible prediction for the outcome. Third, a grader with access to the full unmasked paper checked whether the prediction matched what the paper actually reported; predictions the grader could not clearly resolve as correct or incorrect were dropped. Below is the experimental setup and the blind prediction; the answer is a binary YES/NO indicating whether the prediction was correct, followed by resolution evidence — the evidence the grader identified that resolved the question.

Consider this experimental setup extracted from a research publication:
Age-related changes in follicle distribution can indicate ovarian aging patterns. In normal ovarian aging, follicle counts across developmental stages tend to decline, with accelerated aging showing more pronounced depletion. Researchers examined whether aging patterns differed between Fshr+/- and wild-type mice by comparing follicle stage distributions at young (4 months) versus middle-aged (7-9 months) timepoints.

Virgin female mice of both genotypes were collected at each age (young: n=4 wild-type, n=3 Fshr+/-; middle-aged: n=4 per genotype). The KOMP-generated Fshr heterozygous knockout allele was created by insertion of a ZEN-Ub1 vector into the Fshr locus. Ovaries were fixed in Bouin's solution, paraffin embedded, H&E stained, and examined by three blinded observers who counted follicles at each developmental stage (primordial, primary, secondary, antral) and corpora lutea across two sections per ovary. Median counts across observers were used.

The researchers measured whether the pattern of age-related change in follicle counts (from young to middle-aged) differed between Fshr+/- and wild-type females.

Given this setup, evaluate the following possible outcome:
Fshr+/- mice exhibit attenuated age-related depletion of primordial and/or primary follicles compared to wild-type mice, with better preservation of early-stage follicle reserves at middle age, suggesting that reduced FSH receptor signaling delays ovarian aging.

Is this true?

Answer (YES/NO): NO